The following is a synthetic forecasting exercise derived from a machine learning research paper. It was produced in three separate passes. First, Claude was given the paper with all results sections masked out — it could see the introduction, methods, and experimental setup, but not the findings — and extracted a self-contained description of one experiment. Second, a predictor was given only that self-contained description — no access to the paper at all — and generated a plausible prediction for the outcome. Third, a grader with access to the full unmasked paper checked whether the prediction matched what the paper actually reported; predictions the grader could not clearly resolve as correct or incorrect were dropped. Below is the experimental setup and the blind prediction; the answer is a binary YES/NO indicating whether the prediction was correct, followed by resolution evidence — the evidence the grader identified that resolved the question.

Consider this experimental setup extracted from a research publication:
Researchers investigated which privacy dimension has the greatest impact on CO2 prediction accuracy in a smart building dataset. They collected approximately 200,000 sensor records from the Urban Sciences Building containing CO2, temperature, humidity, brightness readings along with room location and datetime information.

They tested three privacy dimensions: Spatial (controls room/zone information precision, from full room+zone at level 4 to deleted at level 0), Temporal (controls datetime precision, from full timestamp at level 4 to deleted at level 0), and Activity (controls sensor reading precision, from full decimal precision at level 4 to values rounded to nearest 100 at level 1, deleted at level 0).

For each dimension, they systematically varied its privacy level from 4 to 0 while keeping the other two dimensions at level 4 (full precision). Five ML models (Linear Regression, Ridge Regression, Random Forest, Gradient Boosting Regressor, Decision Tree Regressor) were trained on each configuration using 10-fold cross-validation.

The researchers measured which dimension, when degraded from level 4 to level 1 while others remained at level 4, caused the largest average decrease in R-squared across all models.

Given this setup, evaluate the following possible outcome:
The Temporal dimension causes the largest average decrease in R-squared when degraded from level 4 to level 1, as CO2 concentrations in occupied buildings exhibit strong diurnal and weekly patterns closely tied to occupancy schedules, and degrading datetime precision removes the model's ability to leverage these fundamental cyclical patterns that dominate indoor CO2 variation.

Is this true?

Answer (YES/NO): YES